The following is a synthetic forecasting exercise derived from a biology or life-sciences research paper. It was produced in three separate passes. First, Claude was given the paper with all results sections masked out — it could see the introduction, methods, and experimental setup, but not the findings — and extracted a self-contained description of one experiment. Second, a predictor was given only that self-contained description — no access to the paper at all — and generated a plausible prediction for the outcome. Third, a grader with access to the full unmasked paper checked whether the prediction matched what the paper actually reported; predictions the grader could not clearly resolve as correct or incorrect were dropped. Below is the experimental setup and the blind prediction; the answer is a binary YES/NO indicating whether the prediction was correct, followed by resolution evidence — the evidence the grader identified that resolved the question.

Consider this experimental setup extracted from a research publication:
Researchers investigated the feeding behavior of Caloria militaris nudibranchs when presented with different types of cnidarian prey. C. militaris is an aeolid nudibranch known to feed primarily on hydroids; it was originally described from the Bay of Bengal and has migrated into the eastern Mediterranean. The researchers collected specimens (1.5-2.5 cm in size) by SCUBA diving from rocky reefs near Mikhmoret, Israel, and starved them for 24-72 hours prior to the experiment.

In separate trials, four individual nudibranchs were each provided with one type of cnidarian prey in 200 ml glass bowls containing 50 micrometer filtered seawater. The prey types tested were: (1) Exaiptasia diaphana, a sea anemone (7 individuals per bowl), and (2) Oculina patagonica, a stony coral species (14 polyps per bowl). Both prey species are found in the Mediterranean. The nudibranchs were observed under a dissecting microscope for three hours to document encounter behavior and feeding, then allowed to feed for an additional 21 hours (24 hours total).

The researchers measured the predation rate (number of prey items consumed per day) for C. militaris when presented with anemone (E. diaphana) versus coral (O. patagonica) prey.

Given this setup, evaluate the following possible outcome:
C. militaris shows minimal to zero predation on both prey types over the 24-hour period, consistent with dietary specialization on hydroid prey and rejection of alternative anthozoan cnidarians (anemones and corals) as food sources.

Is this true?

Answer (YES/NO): YES